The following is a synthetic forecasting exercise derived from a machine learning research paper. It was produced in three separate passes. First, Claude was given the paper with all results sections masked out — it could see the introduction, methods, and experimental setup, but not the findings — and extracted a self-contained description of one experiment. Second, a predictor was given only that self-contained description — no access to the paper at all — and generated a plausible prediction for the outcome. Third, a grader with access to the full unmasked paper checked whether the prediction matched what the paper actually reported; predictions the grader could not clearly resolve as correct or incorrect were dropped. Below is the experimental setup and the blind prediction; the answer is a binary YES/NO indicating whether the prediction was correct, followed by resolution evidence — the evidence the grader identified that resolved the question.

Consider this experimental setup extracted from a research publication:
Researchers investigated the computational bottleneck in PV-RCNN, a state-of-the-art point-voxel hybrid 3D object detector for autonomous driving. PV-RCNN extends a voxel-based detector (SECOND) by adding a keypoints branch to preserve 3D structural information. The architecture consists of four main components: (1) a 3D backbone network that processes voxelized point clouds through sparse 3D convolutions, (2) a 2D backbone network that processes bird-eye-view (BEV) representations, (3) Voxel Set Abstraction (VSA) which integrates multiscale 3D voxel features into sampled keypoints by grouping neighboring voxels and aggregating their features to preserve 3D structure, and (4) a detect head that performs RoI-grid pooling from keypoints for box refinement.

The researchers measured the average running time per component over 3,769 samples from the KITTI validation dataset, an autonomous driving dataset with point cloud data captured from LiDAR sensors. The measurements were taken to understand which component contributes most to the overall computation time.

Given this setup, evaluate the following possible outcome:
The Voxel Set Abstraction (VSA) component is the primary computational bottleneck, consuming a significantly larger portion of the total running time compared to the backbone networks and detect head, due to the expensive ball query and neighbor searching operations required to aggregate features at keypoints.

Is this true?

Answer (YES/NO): YES